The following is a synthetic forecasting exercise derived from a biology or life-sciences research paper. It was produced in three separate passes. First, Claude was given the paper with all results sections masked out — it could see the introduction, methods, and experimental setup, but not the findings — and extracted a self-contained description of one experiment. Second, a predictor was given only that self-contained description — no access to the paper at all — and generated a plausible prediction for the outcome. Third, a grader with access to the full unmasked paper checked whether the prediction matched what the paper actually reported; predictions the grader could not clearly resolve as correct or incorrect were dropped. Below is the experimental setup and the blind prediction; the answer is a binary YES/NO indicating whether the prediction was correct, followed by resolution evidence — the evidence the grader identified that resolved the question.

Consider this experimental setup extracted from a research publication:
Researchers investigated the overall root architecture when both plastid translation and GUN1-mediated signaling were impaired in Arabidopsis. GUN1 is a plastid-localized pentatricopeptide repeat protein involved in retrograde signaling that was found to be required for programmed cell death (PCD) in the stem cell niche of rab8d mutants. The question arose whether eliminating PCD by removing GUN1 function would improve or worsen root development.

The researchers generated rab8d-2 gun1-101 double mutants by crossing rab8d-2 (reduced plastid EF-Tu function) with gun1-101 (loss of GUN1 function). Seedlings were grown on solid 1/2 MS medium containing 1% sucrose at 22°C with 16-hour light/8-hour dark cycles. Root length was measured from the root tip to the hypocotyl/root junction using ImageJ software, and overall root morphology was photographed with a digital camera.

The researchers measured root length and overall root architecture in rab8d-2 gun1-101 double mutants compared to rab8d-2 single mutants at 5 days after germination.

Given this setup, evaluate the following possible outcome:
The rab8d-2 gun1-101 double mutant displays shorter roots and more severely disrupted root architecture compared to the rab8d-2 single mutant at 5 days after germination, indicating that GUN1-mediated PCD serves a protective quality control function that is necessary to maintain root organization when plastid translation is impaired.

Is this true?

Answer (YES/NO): YES